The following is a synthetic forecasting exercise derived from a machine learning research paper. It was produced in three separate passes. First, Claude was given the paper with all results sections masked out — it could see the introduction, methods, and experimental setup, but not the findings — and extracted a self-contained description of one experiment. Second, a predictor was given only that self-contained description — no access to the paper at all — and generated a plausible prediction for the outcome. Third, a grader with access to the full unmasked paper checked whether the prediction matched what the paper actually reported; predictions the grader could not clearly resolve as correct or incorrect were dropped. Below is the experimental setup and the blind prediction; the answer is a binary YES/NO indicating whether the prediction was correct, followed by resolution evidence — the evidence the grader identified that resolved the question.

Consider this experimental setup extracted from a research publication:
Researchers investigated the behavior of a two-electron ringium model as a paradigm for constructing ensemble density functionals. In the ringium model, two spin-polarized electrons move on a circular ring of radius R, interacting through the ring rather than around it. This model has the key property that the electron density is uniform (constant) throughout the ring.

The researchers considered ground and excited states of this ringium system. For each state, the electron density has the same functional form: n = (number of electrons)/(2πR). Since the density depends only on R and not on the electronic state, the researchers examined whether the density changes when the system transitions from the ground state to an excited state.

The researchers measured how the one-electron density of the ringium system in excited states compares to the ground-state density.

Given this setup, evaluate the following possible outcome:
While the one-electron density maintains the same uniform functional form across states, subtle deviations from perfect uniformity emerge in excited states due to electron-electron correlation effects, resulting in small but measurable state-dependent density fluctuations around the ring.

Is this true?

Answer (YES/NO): NO